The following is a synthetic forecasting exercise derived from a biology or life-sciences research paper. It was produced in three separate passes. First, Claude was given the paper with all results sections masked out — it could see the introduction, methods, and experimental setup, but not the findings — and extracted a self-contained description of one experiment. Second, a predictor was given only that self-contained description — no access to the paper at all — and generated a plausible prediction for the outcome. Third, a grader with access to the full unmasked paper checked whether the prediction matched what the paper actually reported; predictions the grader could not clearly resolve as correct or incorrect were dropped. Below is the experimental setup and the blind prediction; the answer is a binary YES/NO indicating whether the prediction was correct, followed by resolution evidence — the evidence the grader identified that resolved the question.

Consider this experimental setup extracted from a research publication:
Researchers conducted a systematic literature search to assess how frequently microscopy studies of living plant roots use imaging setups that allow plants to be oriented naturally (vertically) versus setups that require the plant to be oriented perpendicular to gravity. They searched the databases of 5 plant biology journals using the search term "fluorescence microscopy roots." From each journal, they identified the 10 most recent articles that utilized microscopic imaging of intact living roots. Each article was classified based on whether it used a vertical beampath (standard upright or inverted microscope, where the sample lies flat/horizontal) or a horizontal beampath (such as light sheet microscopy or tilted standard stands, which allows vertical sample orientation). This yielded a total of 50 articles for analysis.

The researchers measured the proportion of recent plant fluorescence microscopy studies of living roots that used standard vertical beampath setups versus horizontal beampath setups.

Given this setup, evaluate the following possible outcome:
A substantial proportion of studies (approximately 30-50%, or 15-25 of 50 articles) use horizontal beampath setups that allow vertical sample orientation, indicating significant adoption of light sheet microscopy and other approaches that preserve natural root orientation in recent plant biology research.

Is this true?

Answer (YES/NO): NO